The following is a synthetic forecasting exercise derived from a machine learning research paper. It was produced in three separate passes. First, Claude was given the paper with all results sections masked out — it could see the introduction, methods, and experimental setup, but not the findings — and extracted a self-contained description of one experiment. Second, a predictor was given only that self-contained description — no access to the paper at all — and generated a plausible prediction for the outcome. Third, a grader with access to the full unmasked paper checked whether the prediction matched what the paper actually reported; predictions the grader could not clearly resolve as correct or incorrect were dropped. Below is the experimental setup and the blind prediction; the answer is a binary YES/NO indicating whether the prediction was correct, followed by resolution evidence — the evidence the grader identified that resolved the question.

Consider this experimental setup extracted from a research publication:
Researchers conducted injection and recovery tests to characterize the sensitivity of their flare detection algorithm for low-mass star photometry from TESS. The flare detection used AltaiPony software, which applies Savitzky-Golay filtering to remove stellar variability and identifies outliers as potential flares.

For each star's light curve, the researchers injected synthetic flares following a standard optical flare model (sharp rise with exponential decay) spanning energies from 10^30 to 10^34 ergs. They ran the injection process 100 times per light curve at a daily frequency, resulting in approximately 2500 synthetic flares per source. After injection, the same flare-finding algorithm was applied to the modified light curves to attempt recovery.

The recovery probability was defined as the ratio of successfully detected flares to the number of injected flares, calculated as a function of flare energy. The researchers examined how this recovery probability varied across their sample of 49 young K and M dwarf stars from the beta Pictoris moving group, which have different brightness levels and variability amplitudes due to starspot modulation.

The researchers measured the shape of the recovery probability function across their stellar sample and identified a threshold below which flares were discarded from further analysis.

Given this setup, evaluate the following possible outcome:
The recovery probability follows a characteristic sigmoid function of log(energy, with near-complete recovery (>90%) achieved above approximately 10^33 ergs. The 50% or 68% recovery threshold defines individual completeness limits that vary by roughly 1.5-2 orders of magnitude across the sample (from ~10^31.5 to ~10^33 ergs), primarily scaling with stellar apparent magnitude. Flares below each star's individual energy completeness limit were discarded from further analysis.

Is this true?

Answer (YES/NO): NO